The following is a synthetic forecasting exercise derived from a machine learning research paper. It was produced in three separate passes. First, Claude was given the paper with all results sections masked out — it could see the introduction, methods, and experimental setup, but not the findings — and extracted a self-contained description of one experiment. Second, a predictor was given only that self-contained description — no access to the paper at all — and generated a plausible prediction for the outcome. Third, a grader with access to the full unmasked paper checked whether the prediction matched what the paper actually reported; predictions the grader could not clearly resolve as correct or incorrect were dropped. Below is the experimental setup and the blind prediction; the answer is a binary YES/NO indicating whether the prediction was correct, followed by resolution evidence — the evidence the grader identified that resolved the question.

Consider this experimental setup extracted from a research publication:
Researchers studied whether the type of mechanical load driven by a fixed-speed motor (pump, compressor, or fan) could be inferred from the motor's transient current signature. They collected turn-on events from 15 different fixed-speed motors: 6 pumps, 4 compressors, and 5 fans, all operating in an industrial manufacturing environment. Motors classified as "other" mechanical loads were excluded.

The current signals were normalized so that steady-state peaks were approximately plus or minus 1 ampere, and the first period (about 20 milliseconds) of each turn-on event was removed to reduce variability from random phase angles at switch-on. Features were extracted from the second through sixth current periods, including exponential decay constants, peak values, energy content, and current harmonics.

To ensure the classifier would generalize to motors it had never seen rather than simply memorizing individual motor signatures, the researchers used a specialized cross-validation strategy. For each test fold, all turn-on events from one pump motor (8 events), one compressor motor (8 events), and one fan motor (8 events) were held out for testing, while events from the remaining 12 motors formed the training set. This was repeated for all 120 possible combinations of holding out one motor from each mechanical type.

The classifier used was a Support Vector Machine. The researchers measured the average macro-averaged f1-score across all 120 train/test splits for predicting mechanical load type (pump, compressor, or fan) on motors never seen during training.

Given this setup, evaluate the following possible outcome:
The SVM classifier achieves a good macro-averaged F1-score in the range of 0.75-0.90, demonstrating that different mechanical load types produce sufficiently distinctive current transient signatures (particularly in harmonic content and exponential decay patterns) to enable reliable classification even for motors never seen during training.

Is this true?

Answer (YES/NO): NO